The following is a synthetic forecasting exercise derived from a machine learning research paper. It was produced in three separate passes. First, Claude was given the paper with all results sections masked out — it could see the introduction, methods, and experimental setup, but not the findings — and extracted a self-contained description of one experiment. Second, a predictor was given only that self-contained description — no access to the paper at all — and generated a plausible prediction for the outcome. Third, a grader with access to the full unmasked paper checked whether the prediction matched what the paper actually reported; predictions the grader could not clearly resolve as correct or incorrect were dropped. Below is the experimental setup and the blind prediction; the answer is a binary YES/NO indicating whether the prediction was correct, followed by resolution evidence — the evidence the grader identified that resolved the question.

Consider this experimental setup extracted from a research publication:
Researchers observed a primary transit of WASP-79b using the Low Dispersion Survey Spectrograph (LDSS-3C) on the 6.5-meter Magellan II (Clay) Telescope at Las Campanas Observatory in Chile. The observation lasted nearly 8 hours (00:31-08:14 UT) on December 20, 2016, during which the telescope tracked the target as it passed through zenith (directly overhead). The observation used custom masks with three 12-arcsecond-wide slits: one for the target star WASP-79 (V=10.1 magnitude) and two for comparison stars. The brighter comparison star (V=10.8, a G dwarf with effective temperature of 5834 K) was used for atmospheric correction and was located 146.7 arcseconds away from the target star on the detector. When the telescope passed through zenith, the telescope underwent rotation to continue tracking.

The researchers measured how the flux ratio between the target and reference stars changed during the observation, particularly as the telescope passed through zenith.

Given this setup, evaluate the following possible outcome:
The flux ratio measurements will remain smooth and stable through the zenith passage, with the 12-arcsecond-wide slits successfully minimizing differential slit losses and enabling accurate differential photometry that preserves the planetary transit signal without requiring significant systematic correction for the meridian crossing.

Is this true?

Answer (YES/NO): NO